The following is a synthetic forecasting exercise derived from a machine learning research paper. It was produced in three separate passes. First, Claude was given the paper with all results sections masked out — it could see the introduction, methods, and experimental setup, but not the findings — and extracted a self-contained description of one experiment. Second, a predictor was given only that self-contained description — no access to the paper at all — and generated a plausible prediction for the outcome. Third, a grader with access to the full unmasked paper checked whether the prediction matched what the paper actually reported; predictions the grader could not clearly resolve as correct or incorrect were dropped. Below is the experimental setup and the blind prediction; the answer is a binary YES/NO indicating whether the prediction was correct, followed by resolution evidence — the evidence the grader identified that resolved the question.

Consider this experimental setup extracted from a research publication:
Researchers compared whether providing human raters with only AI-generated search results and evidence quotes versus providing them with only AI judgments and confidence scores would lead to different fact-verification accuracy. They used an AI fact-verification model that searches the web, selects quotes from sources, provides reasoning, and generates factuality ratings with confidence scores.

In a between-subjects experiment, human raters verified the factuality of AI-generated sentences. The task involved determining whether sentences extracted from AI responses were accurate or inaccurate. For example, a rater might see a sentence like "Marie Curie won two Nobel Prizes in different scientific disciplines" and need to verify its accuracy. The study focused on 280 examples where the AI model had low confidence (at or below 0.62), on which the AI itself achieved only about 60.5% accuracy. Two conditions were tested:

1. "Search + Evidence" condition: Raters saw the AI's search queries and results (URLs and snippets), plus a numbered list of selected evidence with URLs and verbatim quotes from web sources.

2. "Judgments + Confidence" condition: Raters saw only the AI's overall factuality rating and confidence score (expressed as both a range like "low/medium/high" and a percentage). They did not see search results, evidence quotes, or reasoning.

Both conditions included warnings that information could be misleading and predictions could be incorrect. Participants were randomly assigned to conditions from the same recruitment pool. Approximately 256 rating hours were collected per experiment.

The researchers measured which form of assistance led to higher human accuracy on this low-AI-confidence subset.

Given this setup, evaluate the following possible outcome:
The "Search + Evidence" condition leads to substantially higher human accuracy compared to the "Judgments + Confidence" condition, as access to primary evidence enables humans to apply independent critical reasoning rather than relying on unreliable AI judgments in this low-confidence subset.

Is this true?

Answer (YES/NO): YES